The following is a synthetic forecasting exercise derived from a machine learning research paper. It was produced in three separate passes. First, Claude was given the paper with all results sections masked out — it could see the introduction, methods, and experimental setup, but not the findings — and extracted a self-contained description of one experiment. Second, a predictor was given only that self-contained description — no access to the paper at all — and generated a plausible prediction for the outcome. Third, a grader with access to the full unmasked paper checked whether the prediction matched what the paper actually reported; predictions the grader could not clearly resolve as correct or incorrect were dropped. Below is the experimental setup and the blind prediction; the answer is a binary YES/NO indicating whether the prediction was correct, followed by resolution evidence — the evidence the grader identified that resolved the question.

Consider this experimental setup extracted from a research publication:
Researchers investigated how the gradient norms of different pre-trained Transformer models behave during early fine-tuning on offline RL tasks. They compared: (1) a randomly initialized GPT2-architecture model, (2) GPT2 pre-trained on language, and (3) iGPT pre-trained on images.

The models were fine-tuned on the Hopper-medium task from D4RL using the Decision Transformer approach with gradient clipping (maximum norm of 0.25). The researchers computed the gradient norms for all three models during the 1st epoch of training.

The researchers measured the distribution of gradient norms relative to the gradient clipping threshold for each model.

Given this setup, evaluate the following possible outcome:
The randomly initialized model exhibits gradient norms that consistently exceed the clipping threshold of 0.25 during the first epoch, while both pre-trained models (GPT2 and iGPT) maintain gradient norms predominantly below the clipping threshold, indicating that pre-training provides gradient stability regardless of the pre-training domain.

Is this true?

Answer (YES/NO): NO